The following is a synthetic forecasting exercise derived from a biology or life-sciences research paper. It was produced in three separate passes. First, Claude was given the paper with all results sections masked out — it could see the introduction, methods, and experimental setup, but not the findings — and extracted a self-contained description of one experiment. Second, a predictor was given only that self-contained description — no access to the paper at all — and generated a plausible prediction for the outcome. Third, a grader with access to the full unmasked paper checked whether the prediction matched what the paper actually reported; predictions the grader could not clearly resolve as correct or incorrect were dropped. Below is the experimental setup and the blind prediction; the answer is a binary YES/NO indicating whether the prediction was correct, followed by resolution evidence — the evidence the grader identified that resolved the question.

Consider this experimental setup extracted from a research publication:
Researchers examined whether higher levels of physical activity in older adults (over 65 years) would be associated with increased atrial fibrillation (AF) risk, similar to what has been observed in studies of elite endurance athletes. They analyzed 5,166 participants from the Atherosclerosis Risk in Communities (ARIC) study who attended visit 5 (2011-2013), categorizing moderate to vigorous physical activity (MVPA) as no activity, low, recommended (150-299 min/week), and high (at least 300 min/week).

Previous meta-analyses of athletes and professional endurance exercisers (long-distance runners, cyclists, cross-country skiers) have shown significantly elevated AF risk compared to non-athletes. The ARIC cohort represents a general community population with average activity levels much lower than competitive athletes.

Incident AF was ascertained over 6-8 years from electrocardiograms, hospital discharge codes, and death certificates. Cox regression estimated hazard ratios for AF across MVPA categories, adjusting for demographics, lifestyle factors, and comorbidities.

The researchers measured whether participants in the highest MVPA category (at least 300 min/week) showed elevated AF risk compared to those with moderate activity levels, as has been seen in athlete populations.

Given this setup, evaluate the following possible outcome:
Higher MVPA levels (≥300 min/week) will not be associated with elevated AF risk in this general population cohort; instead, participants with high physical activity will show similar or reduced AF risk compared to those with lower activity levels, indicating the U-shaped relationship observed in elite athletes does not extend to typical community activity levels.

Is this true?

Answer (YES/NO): NO